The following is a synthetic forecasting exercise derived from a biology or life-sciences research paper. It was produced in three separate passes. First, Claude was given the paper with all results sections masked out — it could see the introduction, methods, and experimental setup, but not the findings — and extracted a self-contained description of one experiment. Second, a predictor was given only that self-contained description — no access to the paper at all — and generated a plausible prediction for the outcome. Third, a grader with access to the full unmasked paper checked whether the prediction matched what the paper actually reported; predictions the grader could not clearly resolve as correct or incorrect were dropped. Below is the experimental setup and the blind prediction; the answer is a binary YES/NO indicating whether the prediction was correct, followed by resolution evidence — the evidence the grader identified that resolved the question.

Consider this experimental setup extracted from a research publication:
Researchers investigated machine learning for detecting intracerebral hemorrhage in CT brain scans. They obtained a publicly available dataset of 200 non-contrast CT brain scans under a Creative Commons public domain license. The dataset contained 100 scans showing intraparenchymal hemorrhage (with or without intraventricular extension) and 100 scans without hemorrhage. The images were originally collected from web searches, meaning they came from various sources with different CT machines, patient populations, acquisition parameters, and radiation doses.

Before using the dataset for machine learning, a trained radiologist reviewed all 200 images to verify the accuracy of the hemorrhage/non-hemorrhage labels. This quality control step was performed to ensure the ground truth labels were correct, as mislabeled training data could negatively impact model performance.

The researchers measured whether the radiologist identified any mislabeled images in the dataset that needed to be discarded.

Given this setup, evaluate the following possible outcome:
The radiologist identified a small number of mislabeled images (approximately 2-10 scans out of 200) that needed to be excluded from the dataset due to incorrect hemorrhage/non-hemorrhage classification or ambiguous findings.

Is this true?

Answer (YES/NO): NO